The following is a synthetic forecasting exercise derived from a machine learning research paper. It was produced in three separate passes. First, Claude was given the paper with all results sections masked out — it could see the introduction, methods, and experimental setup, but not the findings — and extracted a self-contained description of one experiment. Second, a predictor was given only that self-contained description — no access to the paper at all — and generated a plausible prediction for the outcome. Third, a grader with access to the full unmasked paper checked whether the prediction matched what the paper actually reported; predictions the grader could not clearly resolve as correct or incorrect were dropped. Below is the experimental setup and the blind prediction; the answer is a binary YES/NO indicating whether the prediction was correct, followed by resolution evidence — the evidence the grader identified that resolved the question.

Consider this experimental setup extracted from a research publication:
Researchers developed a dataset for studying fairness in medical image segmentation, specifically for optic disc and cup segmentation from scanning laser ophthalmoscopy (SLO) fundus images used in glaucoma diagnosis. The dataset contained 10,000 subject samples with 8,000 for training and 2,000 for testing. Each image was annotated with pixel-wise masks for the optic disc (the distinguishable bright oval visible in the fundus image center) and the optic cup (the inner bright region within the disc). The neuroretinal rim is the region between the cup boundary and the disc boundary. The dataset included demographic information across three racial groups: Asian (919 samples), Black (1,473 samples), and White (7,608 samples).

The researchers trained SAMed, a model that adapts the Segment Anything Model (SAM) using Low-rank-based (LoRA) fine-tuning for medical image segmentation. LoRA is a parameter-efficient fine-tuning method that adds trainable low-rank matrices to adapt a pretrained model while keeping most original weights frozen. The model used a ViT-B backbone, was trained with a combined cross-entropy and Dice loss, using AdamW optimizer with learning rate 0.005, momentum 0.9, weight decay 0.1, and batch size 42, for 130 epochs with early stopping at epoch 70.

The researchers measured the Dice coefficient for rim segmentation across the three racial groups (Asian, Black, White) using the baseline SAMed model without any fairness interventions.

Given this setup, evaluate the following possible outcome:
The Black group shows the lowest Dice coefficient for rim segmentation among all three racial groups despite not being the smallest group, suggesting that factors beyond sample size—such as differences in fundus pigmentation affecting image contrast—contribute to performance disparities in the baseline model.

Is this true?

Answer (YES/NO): YES